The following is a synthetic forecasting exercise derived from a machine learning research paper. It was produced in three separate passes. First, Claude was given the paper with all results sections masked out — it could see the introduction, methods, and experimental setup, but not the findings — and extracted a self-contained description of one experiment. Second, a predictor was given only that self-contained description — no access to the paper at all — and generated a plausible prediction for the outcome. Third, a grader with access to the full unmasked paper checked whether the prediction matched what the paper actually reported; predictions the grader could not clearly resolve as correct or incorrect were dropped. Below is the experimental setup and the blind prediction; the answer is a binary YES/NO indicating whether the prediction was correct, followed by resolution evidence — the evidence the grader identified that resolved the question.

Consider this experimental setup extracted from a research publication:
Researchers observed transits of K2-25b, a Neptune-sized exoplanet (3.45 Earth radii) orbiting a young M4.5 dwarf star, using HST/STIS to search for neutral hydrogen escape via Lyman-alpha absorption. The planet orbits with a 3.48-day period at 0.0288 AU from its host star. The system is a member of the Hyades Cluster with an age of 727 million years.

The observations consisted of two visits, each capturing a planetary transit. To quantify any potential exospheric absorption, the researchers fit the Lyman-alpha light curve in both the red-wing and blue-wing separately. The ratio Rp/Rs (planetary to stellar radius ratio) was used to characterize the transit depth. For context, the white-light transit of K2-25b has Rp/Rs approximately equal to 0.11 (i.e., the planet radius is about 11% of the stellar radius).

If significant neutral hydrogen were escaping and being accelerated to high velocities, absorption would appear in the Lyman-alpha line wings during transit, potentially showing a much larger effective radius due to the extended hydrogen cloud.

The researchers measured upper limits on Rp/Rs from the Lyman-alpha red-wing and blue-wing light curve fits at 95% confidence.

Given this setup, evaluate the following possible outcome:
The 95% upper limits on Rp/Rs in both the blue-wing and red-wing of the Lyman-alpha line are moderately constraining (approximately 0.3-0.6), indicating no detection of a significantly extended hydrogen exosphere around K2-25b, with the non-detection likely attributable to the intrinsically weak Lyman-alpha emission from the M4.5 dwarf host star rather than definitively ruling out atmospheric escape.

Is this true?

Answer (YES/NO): NO